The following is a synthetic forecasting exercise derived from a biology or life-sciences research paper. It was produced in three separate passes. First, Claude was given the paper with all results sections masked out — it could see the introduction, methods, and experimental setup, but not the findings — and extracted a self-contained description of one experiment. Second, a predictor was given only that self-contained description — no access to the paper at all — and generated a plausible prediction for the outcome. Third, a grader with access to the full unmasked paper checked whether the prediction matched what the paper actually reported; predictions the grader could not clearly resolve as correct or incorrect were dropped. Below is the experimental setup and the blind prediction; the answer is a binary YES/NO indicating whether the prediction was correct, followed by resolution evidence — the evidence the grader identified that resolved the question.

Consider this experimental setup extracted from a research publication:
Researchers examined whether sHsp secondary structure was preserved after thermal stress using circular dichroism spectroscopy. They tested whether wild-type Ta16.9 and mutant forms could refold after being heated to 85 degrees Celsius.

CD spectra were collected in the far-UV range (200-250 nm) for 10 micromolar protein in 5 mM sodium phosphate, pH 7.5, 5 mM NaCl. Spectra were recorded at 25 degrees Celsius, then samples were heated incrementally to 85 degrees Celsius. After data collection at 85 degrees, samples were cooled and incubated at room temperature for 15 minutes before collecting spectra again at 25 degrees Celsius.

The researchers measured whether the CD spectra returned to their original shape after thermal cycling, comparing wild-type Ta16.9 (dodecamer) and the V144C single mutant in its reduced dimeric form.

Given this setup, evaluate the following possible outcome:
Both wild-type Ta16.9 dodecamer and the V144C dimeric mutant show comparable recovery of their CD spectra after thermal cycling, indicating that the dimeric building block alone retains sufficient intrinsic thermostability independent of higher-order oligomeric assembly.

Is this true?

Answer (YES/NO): NO